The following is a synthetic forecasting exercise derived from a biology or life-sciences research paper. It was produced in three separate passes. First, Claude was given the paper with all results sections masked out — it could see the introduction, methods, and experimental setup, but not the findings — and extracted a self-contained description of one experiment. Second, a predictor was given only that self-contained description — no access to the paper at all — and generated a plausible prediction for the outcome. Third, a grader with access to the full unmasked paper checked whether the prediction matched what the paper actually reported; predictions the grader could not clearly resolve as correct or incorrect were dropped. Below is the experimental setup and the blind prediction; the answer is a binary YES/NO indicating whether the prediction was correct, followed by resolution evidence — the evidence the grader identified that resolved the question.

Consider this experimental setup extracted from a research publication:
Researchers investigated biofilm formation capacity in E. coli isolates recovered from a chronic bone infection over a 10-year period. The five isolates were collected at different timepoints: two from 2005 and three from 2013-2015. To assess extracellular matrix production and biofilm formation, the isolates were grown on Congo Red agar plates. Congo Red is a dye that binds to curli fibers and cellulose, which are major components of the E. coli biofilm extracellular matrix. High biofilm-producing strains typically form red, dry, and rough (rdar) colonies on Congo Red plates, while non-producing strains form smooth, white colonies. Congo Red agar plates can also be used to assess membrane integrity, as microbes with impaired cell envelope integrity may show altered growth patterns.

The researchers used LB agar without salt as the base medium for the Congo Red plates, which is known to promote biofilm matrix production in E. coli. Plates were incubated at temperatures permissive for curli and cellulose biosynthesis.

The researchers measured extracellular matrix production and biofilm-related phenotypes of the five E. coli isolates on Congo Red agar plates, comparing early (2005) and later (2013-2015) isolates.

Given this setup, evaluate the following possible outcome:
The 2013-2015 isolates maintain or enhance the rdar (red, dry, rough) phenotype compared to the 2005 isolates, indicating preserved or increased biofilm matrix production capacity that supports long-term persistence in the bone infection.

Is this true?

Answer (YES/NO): YES